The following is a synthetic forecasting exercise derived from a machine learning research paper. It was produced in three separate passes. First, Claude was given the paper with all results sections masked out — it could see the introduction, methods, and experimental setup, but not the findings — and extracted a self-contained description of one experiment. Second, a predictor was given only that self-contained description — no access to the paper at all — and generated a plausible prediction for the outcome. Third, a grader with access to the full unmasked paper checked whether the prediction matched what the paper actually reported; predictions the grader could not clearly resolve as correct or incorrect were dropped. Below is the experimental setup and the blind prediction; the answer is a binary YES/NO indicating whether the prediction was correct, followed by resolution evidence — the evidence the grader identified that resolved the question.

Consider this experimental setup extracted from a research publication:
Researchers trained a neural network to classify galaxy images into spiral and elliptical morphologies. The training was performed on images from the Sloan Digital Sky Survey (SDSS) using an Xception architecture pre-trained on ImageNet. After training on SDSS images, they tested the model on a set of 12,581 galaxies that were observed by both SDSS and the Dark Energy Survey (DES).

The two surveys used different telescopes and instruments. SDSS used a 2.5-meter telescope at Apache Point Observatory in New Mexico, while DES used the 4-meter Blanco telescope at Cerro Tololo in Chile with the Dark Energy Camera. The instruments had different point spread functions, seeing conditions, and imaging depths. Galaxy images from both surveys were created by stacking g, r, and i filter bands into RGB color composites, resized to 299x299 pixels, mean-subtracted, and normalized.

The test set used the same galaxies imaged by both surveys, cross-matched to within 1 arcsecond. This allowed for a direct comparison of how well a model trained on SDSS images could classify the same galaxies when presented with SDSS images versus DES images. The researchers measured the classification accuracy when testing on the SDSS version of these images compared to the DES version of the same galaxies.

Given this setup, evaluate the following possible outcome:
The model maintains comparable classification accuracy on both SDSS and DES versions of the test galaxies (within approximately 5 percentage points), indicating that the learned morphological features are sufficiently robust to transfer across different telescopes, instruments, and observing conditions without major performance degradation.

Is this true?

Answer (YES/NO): YES